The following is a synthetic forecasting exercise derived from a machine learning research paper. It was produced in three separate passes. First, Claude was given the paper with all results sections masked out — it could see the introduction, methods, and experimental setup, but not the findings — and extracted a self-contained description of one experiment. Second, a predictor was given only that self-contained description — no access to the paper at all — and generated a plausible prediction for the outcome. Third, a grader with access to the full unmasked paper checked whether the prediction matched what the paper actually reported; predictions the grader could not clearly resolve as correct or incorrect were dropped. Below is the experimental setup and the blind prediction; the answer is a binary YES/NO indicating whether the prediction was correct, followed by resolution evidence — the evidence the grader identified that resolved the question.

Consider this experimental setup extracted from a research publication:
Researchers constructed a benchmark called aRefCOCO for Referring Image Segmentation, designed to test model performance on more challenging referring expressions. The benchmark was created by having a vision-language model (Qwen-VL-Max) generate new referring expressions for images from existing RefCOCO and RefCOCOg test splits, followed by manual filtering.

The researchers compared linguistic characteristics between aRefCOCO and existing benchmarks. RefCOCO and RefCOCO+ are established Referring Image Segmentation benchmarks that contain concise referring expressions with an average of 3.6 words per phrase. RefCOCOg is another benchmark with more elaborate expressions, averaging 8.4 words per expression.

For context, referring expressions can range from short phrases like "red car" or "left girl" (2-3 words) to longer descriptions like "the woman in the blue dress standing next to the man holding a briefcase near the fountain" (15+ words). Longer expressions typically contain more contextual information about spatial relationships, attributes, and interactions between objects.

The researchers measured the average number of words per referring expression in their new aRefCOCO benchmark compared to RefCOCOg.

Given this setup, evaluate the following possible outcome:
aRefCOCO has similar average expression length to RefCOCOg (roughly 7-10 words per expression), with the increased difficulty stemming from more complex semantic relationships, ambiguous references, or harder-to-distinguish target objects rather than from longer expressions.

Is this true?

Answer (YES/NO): NO